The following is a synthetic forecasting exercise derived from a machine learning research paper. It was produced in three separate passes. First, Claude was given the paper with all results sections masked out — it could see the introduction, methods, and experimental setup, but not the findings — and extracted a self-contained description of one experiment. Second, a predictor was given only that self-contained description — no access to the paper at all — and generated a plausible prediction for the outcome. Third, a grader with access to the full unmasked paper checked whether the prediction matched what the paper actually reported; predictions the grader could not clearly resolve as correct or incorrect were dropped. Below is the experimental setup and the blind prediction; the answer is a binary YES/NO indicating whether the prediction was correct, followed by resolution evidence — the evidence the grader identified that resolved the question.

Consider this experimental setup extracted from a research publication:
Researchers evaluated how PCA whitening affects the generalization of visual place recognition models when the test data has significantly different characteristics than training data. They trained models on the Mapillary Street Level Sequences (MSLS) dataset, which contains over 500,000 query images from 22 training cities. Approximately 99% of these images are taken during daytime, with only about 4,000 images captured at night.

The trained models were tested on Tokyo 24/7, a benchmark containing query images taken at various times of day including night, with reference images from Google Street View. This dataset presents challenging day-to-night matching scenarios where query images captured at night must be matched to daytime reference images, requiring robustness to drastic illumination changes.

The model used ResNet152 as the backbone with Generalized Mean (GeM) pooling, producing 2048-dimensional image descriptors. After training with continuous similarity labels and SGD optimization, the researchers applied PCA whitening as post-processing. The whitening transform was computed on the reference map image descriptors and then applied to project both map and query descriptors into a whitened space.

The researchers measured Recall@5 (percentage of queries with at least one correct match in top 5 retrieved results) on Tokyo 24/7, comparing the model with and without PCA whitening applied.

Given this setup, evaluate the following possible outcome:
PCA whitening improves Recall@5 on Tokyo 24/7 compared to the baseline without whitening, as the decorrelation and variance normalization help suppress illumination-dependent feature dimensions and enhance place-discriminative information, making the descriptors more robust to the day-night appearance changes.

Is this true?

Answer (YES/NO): YES